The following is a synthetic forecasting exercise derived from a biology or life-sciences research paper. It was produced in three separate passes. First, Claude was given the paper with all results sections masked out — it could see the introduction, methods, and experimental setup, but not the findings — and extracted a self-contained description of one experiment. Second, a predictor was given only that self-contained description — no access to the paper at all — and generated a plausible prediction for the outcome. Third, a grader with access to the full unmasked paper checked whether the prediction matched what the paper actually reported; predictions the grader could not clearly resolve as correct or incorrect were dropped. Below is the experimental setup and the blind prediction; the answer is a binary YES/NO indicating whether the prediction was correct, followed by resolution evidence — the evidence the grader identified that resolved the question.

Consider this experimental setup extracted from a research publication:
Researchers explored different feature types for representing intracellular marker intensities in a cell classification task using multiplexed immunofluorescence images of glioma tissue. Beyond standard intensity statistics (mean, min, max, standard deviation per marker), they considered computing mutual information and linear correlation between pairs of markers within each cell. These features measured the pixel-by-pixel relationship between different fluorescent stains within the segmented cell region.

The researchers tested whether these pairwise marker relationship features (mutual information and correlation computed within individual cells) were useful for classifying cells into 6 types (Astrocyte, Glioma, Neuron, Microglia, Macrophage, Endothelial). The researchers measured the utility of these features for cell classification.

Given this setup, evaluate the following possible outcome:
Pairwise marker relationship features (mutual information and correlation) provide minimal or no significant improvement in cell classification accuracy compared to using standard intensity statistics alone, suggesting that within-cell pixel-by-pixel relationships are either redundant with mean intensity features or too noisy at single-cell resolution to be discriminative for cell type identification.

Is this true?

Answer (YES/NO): YES